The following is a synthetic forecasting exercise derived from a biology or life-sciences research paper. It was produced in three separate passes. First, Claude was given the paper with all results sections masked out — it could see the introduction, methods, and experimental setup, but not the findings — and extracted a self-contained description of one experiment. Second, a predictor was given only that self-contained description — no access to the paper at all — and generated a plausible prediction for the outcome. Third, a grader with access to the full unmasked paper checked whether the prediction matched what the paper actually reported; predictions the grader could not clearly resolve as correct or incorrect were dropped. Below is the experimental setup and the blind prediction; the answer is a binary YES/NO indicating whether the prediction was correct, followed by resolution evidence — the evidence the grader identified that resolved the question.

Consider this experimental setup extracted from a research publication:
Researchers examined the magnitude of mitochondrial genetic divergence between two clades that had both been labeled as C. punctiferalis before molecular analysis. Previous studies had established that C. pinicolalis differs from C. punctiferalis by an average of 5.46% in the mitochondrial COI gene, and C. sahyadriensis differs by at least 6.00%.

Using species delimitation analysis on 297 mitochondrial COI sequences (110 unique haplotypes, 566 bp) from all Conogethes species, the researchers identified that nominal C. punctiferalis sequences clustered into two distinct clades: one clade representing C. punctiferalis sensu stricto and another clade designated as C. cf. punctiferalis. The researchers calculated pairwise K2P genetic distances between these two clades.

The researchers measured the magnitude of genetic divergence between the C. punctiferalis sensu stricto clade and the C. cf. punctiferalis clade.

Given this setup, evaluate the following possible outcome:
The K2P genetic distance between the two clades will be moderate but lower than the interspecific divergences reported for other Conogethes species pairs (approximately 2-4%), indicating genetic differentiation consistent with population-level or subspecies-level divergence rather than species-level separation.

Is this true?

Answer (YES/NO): NO